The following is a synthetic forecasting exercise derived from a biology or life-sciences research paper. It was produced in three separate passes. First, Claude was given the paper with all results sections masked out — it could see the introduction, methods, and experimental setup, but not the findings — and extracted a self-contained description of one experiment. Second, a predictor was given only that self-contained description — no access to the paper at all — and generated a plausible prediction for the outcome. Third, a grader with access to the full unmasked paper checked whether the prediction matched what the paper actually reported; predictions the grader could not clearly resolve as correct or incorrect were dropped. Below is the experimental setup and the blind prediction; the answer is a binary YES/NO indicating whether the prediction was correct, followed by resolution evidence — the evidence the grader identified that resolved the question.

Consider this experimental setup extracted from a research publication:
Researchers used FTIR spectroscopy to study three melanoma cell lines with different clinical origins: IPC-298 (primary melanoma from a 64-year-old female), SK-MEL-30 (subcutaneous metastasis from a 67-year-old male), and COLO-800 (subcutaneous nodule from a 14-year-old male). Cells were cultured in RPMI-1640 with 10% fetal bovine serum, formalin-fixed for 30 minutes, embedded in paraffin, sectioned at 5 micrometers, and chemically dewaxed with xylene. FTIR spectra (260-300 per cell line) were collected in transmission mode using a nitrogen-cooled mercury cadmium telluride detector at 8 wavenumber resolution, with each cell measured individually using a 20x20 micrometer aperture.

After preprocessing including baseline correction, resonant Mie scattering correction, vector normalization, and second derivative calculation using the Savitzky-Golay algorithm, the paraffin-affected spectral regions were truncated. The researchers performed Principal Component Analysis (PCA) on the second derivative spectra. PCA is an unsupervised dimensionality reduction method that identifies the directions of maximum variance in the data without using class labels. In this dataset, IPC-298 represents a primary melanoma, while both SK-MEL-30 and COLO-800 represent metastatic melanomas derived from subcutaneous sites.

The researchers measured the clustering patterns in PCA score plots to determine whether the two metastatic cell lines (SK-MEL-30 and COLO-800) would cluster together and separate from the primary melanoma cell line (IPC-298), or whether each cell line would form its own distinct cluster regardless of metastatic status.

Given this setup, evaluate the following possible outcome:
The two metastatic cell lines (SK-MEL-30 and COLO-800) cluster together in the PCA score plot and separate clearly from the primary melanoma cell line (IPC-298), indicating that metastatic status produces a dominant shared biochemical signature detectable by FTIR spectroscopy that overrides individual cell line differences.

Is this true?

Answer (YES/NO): NO